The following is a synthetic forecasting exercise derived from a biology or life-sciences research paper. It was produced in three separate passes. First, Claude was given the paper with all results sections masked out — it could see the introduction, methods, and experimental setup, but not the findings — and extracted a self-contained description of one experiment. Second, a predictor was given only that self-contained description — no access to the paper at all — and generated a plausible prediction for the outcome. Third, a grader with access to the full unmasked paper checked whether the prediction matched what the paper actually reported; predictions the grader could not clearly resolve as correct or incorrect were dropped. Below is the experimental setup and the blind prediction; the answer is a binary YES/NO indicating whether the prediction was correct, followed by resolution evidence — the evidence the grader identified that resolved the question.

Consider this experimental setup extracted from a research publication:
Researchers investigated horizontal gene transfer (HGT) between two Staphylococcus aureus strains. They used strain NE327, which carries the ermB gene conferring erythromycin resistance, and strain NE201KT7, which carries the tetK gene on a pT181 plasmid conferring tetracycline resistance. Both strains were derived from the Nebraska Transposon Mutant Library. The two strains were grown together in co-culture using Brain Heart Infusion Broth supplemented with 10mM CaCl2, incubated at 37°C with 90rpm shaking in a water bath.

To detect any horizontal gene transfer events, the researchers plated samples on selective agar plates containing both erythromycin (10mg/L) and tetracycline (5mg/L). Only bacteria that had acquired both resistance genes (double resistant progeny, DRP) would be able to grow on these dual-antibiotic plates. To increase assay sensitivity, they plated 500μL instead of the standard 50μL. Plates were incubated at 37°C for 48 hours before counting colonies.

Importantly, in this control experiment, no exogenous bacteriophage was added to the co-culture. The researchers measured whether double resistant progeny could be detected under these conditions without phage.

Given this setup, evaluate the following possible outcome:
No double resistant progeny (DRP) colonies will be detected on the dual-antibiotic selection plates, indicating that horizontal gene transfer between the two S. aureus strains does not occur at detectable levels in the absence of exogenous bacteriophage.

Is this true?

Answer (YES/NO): YES